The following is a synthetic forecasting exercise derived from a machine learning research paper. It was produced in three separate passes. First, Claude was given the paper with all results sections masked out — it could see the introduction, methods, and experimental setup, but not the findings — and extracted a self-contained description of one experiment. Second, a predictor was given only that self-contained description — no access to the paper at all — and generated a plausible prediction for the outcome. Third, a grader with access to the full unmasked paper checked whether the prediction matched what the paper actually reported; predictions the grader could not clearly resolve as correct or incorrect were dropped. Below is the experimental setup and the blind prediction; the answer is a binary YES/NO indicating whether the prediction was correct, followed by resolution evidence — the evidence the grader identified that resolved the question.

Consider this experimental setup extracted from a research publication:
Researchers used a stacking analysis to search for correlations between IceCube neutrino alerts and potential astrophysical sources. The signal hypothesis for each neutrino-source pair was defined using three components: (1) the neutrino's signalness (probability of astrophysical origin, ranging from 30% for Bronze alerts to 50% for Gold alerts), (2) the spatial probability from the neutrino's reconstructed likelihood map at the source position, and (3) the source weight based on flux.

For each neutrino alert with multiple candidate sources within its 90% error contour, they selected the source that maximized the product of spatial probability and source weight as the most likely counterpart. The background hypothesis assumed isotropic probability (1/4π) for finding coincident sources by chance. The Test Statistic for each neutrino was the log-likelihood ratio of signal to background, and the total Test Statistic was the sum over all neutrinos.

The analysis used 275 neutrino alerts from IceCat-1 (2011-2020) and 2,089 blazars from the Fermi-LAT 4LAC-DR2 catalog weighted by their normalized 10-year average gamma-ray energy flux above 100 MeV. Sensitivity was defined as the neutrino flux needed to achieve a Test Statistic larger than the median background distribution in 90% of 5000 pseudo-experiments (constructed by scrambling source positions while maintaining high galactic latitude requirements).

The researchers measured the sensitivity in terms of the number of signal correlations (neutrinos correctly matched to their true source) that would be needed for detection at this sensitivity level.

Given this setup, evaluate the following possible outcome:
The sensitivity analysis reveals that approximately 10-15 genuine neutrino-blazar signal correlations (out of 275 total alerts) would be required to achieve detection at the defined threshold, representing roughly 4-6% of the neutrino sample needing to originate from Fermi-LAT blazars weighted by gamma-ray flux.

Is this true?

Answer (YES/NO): NO